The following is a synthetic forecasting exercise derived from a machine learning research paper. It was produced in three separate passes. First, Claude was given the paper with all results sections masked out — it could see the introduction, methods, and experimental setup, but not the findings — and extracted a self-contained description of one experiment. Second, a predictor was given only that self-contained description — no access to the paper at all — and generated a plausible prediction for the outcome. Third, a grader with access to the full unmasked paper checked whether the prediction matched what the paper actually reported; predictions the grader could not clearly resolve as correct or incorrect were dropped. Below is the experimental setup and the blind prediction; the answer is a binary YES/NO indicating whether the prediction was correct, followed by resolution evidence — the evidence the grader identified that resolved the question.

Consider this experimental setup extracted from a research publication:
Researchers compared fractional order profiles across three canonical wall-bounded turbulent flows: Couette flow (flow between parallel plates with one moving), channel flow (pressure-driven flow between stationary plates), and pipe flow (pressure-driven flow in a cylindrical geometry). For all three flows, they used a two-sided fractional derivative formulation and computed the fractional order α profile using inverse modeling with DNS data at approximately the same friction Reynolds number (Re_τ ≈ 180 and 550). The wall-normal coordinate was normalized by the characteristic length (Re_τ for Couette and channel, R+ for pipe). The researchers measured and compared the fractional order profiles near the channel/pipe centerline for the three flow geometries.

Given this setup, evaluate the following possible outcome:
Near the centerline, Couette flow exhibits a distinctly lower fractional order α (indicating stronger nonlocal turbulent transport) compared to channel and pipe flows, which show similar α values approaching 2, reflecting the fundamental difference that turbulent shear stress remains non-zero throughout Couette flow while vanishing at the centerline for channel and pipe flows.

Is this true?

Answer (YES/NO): NO